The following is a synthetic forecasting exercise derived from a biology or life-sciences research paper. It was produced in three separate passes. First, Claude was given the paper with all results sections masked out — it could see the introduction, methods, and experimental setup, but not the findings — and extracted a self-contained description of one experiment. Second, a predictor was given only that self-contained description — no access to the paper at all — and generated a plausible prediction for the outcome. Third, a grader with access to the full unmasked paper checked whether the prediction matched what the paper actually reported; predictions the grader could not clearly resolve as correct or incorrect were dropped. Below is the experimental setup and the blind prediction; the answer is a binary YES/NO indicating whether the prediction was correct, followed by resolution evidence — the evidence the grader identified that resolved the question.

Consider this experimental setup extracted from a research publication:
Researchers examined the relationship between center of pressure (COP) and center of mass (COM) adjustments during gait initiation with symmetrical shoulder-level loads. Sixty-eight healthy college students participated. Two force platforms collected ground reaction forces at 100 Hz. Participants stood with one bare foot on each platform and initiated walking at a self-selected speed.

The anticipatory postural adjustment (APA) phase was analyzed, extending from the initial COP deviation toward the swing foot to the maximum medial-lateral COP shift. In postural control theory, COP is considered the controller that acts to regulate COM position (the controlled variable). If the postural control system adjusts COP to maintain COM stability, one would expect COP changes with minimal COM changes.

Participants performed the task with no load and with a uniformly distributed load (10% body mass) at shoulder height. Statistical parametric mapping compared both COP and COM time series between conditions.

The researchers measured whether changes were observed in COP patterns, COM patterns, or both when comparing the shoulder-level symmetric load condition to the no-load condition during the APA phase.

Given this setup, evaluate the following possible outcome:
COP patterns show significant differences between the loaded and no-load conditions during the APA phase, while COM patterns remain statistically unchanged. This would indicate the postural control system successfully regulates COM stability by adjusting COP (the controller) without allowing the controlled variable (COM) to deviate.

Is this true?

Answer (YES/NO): YES